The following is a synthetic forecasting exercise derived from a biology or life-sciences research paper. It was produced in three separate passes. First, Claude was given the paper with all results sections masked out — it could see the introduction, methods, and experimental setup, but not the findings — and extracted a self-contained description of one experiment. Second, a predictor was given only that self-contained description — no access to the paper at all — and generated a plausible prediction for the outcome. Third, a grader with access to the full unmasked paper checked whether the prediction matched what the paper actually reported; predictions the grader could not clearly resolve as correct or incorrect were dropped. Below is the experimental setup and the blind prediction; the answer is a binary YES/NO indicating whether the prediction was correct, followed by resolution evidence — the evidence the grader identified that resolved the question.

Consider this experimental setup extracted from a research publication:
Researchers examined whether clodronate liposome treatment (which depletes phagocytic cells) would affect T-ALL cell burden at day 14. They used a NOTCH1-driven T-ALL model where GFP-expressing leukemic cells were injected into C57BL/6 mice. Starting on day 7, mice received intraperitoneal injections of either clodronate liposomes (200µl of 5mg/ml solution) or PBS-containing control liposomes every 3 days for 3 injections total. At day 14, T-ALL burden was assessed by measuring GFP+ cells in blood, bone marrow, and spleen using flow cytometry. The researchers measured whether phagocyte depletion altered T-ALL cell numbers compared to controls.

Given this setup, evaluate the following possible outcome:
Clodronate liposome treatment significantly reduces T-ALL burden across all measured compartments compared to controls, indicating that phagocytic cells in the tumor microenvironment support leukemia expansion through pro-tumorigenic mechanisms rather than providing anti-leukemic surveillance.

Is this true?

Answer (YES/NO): YES